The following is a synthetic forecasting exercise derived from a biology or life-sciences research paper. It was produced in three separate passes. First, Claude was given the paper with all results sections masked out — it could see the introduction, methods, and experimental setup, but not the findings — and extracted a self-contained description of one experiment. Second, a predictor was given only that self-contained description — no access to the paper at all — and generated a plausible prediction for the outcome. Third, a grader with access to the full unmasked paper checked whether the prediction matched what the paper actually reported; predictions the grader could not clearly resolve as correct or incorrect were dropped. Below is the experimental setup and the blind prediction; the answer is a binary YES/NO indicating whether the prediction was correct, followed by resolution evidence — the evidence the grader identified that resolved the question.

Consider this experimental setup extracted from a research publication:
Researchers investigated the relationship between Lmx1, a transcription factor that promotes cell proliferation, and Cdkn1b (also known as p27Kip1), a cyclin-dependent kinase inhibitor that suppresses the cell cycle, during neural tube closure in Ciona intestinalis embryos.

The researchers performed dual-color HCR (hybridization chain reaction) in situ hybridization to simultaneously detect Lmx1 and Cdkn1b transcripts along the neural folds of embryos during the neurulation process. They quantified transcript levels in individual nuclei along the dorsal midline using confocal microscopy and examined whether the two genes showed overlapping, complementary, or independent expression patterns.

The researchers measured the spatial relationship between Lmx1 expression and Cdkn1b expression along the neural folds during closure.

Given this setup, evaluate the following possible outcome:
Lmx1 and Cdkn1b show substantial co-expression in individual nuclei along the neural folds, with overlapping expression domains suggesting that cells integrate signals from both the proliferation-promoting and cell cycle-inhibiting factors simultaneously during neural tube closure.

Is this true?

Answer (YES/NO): NO